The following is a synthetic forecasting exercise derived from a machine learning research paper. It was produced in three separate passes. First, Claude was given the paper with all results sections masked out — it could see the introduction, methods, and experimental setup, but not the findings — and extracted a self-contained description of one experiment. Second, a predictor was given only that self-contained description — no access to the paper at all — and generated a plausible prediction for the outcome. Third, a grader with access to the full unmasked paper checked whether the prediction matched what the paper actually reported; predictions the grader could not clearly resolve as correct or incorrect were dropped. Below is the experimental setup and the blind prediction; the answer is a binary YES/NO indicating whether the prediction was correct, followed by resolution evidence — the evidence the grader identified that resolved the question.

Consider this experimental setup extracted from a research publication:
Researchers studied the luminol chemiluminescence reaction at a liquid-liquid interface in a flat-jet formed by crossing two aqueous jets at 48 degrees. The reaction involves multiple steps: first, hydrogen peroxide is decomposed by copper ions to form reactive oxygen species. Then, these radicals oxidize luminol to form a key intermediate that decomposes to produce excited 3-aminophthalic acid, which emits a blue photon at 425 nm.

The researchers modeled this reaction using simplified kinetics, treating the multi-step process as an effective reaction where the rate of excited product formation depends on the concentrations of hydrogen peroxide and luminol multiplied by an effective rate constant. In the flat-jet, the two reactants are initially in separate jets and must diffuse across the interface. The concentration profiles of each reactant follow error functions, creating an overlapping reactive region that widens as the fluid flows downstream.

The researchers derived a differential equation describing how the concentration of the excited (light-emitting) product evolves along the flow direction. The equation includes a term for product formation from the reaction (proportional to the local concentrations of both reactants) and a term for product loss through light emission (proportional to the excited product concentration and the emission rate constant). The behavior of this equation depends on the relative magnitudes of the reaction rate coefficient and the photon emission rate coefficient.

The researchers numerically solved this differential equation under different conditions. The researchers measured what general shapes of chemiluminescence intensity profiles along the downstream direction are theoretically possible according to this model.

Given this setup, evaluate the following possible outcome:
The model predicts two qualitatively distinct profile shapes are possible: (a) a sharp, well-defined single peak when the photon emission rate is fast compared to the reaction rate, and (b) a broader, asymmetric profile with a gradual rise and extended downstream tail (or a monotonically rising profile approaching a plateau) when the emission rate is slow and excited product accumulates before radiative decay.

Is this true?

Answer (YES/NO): NO